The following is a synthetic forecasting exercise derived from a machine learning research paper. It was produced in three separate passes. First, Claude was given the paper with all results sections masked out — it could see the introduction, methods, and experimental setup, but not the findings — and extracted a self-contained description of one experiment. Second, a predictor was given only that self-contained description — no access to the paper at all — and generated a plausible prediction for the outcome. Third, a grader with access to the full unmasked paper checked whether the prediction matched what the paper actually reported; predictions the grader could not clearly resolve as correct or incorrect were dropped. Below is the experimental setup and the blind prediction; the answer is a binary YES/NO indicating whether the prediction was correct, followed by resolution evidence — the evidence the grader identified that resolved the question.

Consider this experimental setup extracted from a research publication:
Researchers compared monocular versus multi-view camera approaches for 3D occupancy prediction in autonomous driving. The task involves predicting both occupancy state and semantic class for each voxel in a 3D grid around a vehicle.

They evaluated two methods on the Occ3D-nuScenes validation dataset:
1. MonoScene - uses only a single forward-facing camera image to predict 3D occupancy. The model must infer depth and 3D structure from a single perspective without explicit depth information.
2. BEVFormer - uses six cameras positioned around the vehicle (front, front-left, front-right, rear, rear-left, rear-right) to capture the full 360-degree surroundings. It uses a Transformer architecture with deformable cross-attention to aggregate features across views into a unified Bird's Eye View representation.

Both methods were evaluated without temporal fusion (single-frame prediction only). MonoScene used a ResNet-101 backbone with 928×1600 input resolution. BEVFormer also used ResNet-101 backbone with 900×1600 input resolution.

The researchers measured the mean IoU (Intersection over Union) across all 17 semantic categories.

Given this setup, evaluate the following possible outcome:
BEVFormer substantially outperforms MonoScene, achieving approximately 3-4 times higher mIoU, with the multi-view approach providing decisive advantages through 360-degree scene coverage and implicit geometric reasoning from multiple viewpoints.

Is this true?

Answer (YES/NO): YES